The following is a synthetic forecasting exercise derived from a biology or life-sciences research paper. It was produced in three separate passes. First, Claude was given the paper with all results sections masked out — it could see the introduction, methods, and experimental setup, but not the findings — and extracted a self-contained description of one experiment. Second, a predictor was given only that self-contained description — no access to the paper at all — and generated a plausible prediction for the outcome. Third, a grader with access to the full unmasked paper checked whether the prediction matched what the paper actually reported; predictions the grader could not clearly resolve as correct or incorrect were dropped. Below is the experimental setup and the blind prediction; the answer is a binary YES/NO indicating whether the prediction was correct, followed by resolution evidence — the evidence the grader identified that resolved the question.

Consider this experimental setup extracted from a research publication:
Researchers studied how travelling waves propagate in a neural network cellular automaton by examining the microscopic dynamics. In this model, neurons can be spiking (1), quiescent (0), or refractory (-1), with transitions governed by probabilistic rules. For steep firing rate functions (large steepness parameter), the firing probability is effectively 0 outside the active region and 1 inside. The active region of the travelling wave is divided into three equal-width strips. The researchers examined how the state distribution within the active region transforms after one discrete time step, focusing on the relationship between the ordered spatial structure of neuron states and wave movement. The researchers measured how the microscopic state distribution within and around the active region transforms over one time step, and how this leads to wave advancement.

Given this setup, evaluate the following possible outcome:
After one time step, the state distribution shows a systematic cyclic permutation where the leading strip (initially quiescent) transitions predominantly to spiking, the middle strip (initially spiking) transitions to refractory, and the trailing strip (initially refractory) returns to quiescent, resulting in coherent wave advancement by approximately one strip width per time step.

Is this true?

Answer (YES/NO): YES